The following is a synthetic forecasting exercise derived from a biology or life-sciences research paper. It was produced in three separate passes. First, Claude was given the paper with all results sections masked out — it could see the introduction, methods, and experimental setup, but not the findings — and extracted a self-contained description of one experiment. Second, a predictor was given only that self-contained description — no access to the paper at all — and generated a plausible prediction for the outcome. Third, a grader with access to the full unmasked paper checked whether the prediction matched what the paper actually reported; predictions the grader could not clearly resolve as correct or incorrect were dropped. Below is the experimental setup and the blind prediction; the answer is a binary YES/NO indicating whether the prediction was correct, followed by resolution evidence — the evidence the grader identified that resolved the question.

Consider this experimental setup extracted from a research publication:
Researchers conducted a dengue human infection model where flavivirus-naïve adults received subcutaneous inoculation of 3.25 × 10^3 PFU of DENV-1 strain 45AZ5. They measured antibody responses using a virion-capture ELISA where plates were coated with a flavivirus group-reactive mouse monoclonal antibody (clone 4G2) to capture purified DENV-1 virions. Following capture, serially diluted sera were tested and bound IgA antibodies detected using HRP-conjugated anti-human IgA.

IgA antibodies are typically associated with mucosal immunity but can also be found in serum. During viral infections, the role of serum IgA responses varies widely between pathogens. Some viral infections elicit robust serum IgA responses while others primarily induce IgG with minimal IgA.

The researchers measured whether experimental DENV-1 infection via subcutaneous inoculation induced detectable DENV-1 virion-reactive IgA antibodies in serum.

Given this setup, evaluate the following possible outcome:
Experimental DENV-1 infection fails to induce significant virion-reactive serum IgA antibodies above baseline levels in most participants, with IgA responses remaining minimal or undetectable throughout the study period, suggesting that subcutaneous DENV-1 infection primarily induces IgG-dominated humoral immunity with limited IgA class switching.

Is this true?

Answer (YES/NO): NO